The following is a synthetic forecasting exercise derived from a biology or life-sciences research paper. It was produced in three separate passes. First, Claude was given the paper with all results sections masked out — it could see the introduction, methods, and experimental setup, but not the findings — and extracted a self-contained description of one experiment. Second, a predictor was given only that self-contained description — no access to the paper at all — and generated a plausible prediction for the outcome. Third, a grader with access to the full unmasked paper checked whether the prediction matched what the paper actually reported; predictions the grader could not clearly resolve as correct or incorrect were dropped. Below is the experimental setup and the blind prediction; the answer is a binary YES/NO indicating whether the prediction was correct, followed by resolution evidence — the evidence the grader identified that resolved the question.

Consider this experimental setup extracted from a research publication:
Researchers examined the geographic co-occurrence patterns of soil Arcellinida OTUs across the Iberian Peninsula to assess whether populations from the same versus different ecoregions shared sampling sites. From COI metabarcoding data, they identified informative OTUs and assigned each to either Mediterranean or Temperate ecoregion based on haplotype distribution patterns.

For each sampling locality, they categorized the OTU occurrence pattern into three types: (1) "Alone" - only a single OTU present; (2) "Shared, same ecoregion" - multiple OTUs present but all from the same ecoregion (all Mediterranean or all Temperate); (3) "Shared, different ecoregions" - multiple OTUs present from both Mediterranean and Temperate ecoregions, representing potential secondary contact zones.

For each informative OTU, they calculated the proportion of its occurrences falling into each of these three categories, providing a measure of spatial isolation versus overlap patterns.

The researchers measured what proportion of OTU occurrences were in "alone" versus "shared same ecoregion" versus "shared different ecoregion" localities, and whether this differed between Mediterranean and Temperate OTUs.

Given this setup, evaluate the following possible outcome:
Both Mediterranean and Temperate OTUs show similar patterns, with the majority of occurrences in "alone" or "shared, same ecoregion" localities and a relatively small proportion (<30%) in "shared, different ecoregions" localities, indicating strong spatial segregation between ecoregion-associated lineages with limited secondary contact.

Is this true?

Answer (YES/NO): NO